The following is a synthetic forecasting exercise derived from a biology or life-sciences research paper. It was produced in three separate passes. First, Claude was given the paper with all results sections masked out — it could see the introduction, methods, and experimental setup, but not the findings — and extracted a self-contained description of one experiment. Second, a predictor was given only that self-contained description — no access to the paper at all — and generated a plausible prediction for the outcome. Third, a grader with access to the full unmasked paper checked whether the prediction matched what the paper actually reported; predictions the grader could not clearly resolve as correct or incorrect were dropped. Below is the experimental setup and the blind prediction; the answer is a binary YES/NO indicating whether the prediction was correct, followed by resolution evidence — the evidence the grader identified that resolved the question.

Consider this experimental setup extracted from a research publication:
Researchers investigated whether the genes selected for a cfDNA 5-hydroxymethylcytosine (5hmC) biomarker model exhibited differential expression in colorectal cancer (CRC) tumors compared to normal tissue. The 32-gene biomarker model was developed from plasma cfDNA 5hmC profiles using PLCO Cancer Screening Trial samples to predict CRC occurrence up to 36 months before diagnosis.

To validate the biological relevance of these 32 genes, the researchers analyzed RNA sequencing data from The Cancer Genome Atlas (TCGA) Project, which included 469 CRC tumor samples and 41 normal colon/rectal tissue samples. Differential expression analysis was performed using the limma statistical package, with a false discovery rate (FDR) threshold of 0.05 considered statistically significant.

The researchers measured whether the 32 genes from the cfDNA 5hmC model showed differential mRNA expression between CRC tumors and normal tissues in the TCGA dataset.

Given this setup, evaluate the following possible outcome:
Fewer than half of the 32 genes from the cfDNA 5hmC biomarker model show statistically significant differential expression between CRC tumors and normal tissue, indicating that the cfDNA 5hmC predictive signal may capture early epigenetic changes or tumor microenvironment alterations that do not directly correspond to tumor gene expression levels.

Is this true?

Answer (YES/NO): YES